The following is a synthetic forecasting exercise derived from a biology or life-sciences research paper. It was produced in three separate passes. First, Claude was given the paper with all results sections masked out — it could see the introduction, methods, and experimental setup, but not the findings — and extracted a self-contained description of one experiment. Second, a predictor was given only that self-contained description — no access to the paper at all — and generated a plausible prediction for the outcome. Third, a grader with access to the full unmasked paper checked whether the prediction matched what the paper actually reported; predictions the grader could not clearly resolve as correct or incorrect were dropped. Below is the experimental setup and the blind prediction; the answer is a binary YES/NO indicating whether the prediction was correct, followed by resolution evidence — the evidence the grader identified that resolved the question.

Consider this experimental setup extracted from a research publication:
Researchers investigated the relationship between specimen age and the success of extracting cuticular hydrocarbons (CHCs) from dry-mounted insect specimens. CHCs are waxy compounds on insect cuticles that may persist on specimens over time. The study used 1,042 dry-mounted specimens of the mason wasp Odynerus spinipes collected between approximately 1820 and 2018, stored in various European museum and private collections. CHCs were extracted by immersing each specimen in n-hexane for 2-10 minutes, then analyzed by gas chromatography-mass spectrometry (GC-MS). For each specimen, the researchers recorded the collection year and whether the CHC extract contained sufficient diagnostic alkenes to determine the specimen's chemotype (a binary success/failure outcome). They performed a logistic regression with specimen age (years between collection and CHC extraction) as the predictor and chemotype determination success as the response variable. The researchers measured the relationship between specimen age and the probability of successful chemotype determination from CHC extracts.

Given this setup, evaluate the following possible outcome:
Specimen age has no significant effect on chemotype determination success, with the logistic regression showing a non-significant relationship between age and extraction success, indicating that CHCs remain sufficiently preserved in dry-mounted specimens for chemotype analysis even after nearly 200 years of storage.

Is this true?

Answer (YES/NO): NO